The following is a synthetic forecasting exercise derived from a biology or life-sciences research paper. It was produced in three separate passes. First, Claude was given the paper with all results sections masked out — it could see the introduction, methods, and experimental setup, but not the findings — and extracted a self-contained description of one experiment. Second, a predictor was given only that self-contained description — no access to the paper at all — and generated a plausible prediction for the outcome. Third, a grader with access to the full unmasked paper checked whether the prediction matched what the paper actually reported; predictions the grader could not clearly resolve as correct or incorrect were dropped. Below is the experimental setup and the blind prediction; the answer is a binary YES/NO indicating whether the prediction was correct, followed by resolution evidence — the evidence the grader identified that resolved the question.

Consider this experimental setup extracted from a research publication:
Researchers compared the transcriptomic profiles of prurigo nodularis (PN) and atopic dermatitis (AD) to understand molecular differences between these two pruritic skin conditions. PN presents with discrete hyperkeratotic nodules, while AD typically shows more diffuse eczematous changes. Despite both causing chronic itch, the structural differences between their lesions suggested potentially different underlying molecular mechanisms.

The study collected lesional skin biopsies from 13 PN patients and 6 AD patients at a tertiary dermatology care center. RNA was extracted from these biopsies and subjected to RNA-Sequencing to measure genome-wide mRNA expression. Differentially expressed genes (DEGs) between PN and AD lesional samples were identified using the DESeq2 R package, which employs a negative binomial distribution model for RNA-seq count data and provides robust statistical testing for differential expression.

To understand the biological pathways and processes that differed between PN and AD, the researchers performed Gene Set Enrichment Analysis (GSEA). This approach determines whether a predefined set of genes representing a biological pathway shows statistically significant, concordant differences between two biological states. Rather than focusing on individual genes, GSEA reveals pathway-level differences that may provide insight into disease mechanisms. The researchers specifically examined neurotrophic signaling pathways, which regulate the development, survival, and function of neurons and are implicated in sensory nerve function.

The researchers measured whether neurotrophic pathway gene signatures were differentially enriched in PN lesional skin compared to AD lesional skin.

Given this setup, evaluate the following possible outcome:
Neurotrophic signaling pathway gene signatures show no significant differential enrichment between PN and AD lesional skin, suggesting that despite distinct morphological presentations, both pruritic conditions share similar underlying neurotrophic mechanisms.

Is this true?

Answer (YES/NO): NO